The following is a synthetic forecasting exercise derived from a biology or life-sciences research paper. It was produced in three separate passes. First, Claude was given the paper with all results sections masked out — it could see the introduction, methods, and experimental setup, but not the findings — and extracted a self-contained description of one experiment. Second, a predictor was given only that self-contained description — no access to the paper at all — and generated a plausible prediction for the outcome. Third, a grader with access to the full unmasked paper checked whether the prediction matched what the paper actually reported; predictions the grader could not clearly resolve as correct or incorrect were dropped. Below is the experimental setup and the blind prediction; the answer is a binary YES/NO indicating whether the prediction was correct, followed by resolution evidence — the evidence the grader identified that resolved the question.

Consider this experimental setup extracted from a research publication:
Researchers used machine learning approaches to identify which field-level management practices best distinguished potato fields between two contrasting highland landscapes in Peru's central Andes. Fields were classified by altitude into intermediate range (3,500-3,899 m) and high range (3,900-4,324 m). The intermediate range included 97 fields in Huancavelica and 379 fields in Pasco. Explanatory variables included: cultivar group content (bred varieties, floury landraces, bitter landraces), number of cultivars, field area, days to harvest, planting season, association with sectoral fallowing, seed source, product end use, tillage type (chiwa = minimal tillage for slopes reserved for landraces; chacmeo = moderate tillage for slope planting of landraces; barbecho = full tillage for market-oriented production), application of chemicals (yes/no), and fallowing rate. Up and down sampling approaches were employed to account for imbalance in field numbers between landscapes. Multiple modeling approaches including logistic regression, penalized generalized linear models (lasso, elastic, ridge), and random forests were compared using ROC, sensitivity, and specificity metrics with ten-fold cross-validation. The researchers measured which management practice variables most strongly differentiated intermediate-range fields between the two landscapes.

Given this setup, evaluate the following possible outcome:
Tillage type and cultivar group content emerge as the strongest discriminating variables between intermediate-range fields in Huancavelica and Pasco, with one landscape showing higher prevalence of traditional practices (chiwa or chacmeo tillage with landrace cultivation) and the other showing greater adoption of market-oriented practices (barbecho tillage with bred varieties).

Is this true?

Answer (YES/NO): NO